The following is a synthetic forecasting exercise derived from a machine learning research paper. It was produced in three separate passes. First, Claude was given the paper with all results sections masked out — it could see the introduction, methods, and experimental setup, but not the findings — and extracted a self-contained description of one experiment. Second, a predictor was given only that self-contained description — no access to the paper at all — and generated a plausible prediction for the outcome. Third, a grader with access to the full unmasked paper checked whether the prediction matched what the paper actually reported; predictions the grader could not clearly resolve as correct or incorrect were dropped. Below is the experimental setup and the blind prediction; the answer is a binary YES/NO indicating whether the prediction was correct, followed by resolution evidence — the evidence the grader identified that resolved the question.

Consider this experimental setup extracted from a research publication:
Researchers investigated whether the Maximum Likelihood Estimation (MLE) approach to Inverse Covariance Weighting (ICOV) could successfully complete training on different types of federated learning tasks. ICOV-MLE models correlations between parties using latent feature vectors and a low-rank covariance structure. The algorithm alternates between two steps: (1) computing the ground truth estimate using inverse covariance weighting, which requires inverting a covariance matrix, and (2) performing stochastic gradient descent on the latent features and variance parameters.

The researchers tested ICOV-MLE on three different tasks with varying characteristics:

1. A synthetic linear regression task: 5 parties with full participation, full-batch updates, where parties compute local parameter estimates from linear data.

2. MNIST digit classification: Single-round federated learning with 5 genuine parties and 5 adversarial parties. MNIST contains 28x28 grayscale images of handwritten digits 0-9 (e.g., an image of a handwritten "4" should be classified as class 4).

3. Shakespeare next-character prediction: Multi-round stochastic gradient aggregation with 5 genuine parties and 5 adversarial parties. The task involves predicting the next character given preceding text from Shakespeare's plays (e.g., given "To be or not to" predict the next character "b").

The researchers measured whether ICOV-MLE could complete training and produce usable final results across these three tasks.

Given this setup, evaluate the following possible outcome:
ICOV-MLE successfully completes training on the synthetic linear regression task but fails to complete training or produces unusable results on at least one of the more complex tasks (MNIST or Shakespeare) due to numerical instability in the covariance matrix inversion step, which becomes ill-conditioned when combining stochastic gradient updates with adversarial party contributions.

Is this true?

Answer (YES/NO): YES